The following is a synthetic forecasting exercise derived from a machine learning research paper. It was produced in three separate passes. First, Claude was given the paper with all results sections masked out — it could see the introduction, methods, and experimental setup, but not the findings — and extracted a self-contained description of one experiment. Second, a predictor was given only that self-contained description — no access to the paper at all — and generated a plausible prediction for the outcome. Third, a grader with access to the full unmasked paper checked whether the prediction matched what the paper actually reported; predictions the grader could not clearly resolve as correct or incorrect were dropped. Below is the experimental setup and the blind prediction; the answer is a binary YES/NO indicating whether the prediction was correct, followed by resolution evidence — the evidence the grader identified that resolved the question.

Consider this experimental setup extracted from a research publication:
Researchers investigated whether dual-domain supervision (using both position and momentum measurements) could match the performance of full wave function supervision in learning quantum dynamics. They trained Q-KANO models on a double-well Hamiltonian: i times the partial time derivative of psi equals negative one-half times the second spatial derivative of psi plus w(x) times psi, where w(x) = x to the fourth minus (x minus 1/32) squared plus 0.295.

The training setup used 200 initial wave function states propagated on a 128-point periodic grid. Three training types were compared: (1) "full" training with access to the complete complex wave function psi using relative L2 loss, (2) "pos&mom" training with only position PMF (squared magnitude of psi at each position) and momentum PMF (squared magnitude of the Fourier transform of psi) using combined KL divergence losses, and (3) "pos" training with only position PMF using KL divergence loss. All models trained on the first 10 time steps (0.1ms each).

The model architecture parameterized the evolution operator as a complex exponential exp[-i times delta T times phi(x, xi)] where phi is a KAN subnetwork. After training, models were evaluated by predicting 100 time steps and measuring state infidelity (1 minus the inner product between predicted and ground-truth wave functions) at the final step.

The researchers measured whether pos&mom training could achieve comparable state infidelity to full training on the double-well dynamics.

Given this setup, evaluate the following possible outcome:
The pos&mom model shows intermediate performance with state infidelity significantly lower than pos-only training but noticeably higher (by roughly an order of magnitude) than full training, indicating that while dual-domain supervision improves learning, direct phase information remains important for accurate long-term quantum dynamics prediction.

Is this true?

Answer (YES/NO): NO